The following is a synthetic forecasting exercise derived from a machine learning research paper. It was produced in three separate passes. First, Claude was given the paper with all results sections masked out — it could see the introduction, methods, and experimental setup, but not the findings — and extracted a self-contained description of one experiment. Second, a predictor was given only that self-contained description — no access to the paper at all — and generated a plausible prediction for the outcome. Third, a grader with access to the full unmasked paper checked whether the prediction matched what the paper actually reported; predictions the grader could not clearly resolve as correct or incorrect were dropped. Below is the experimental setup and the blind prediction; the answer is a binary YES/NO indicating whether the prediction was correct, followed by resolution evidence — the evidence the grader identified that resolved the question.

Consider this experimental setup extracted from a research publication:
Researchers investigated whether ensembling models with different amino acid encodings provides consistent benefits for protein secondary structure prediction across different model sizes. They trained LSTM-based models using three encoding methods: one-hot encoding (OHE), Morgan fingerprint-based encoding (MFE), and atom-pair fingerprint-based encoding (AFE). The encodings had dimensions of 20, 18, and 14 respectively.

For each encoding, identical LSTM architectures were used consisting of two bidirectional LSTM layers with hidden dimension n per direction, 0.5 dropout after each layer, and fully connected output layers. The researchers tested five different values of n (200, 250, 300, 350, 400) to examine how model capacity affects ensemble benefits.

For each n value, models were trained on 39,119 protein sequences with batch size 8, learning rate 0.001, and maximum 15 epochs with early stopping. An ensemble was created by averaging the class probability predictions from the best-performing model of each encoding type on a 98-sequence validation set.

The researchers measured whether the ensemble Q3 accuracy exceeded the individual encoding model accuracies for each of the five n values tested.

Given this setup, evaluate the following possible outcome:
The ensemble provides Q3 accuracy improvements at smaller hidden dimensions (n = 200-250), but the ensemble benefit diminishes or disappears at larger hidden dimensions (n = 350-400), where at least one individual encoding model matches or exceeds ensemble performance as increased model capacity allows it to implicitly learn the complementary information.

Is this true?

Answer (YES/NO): NO